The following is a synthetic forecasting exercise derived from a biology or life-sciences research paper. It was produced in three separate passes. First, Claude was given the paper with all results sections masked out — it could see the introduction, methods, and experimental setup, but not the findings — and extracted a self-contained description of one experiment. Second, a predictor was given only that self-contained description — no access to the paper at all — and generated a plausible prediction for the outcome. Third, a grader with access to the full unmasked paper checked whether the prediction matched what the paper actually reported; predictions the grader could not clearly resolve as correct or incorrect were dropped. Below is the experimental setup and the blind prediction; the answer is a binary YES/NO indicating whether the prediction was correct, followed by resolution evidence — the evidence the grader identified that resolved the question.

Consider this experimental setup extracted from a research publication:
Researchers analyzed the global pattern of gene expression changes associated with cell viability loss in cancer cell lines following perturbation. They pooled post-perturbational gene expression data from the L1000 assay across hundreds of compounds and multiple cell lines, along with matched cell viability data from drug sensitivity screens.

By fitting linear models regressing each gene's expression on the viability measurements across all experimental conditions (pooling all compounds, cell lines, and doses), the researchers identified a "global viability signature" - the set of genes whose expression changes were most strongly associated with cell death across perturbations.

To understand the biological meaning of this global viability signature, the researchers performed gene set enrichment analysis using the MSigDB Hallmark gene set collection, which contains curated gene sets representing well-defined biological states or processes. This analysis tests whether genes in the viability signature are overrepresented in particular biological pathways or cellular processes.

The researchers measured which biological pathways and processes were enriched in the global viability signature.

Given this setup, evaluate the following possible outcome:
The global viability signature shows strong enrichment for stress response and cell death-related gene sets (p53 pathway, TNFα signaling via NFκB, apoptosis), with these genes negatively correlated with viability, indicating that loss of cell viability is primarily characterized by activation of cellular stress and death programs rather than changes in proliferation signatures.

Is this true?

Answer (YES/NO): NO